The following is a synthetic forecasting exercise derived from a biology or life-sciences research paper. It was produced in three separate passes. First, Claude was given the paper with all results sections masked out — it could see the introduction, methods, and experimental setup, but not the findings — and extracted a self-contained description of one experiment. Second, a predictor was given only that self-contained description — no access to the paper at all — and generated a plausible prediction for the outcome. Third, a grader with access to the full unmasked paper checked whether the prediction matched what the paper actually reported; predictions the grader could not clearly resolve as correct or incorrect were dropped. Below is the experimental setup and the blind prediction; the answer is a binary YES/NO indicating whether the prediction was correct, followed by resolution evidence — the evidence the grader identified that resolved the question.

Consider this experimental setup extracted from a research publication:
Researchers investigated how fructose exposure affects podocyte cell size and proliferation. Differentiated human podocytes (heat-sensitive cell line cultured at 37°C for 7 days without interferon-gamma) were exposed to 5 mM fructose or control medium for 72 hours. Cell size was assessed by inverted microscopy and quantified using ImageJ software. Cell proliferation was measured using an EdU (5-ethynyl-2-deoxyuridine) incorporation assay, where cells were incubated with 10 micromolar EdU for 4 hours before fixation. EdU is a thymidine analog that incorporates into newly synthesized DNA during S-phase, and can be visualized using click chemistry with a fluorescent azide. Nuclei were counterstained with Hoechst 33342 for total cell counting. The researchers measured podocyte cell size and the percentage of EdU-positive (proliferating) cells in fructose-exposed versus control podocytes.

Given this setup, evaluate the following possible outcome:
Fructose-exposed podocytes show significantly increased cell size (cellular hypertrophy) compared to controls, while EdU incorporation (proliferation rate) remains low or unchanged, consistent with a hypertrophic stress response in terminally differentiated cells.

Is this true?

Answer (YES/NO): NO